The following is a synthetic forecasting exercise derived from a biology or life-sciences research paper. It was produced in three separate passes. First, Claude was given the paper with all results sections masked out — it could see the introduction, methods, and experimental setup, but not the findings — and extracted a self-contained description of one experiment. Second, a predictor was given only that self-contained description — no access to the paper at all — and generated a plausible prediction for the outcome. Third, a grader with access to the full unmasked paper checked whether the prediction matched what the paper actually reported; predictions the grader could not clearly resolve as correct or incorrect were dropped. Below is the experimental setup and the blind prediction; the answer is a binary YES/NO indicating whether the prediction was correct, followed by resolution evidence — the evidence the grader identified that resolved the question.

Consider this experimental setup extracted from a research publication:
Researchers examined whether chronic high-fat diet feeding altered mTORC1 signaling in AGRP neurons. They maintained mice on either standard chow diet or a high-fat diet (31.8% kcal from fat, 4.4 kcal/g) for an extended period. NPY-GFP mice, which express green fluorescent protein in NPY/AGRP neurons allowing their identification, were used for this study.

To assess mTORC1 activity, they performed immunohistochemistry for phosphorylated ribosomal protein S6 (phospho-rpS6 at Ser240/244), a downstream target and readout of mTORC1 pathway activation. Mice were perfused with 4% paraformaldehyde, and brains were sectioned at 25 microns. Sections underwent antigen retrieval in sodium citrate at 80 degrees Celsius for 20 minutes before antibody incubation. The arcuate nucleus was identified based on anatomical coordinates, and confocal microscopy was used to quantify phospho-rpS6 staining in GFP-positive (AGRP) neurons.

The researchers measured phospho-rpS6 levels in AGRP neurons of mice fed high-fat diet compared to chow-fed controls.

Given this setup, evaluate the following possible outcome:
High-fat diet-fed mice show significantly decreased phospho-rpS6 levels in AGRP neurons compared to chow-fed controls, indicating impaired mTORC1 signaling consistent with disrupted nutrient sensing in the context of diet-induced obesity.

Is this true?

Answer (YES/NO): NO